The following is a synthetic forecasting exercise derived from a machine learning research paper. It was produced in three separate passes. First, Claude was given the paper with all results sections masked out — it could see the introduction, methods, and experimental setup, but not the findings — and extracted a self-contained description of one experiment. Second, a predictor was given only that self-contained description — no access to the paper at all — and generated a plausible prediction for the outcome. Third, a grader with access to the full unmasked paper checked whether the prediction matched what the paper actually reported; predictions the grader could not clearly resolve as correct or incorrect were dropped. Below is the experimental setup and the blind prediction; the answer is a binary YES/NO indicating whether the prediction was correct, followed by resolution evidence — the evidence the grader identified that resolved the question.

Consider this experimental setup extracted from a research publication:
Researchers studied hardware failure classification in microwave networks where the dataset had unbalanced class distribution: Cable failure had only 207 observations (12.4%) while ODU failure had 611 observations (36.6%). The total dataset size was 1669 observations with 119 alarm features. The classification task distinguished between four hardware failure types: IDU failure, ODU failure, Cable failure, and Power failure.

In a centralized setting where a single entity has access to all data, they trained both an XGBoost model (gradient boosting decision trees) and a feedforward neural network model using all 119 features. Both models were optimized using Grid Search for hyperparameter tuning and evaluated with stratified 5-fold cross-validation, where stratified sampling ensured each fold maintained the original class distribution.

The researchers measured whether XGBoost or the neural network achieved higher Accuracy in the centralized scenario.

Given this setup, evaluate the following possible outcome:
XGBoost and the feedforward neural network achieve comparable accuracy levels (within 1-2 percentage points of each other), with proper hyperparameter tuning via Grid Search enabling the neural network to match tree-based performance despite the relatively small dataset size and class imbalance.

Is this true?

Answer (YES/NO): YES